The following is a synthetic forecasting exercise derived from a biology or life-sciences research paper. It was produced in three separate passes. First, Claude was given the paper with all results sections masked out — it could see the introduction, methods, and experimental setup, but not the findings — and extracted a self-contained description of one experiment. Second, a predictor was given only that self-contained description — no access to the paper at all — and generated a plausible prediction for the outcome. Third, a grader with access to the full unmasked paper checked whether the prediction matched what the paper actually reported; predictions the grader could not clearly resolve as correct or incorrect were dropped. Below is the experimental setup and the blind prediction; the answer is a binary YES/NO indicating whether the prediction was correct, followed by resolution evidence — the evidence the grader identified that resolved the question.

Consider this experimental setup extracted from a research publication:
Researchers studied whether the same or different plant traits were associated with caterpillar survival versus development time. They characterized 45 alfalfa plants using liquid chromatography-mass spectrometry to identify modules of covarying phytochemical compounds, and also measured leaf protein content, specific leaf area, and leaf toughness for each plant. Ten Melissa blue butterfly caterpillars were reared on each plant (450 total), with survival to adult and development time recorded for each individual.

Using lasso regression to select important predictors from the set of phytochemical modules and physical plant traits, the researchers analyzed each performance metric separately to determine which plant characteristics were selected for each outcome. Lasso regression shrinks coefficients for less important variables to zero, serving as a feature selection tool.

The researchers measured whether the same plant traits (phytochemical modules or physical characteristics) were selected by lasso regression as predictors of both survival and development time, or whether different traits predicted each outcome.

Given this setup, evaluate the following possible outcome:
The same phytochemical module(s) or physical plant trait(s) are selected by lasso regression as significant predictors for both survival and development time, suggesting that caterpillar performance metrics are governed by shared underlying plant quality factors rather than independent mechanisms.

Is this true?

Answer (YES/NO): NO